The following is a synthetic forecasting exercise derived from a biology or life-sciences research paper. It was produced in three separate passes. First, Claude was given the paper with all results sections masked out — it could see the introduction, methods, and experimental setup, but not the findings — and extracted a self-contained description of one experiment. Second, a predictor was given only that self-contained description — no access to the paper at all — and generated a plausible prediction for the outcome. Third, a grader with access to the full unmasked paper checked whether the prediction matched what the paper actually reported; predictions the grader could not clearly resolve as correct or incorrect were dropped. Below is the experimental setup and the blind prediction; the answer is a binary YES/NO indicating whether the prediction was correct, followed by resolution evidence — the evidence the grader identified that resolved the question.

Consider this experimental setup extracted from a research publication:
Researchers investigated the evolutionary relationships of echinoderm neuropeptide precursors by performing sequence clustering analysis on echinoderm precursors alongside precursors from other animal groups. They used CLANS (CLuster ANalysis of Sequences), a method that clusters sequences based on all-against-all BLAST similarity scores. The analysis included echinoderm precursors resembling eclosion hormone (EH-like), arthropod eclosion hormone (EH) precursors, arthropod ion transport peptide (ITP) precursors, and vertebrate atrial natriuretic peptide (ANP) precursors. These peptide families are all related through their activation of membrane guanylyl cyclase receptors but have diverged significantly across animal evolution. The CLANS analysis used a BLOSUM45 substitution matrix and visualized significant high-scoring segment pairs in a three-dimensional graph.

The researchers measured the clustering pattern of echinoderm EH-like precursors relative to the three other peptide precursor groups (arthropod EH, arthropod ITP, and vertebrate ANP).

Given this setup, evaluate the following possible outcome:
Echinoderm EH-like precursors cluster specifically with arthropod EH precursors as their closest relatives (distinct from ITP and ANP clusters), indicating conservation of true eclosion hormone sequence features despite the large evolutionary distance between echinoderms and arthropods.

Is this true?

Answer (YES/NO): YES